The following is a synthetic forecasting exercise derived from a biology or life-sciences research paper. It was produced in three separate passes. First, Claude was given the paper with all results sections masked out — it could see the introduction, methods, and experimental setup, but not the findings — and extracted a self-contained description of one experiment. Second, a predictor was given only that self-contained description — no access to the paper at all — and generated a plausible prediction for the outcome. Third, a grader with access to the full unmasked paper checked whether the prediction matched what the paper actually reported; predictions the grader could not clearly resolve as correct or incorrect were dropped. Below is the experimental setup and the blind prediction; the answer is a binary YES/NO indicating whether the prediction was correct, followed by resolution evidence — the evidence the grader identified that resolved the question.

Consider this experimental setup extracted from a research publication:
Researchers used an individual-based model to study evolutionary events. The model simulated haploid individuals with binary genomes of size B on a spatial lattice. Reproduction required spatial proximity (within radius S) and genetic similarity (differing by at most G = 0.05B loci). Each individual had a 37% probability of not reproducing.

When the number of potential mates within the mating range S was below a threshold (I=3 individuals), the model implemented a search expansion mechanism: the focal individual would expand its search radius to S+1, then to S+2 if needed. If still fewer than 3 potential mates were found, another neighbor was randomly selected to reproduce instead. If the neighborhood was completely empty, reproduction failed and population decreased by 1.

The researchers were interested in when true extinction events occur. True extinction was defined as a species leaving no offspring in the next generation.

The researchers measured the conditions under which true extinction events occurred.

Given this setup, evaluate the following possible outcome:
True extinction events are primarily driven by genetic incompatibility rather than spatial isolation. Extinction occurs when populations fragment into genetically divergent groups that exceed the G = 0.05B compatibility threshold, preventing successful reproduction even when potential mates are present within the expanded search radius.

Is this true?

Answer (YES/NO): NO